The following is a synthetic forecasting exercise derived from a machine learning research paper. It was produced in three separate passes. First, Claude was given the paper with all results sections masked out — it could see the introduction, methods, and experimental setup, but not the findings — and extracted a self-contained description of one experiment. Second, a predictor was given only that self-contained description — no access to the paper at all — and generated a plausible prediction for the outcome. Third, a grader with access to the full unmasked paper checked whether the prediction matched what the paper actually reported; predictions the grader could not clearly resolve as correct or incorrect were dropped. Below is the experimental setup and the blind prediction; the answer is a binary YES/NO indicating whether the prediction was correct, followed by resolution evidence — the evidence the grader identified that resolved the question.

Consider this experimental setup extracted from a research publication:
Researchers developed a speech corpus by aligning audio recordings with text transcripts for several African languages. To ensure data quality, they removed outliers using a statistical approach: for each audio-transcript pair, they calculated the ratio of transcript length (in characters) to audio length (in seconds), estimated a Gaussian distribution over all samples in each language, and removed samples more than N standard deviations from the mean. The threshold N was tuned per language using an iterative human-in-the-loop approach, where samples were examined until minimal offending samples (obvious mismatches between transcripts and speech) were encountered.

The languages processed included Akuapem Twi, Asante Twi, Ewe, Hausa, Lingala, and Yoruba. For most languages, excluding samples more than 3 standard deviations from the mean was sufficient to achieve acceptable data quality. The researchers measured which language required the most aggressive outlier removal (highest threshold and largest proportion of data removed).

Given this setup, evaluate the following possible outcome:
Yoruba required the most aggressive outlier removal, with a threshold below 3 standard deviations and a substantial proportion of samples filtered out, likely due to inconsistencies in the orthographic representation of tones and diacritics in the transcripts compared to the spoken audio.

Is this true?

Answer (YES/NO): YES